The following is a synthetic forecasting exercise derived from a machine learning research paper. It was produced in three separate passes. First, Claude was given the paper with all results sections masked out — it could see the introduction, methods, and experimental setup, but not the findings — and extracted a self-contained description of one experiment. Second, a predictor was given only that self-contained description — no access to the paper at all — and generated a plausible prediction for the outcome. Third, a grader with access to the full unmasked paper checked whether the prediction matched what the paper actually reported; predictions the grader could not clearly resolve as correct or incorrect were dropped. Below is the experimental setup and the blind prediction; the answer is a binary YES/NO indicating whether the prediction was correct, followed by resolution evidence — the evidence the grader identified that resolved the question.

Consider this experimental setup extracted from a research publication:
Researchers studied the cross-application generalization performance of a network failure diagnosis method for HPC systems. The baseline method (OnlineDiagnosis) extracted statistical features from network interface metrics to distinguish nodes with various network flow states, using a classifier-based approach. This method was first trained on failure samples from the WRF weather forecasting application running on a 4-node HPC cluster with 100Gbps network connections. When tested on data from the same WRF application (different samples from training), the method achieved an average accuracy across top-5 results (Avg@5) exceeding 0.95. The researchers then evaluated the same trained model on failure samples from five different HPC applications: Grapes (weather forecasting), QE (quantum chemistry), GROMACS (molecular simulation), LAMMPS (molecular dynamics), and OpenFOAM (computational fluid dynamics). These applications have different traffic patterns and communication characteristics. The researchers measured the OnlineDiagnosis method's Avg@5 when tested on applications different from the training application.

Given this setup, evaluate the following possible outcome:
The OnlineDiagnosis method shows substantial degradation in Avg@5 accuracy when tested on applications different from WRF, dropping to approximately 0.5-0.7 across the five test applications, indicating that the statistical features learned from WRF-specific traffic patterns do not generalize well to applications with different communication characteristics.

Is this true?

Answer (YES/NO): NO